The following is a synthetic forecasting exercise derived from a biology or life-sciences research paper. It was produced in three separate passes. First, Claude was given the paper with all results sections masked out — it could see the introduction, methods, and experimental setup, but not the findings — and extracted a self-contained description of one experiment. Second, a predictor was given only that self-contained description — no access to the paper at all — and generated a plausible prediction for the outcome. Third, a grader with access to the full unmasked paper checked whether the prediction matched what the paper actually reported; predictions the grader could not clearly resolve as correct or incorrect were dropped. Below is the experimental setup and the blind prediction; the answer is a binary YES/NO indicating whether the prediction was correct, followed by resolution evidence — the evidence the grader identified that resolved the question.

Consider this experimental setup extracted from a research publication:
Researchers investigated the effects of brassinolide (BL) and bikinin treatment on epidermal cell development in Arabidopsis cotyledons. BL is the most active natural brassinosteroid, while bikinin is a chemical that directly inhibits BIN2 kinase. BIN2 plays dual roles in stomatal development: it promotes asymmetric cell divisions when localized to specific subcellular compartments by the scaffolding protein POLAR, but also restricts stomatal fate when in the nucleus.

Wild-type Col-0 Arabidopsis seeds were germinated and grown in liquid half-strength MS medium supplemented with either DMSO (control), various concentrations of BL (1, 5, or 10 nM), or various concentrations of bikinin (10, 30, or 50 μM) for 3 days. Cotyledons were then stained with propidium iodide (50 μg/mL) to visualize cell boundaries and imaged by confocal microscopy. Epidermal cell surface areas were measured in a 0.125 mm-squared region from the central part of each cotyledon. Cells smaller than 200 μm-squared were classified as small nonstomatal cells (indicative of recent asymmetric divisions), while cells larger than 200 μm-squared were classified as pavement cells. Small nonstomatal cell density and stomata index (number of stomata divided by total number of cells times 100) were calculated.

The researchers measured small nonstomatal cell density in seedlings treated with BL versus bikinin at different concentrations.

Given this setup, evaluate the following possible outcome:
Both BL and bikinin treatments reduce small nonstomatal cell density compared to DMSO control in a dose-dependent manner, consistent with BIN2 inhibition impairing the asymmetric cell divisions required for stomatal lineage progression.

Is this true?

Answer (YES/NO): NO